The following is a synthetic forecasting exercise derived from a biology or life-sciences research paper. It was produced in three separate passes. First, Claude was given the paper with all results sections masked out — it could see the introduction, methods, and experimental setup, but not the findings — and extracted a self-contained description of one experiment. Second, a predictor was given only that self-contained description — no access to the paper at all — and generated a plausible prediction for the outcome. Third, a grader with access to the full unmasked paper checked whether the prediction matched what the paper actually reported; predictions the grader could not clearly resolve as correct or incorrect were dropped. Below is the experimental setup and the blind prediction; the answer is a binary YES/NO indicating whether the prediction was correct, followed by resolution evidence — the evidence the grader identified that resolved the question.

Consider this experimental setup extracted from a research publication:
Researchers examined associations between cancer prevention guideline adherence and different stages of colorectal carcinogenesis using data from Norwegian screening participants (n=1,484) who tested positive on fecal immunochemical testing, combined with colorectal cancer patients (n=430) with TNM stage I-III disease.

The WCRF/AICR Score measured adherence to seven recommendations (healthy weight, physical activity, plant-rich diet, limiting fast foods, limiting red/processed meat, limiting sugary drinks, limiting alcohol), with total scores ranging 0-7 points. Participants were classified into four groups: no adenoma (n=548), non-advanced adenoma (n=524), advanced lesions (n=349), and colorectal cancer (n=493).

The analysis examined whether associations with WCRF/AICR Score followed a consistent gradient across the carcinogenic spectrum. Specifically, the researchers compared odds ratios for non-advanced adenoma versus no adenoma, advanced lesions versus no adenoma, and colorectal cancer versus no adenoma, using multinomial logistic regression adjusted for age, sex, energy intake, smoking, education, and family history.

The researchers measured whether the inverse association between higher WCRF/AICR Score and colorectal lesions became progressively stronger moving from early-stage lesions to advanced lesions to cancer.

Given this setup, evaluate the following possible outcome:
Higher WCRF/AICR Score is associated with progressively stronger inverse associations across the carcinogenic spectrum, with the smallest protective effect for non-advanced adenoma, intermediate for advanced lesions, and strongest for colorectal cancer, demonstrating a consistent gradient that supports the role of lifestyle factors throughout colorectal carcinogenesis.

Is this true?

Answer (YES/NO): NO